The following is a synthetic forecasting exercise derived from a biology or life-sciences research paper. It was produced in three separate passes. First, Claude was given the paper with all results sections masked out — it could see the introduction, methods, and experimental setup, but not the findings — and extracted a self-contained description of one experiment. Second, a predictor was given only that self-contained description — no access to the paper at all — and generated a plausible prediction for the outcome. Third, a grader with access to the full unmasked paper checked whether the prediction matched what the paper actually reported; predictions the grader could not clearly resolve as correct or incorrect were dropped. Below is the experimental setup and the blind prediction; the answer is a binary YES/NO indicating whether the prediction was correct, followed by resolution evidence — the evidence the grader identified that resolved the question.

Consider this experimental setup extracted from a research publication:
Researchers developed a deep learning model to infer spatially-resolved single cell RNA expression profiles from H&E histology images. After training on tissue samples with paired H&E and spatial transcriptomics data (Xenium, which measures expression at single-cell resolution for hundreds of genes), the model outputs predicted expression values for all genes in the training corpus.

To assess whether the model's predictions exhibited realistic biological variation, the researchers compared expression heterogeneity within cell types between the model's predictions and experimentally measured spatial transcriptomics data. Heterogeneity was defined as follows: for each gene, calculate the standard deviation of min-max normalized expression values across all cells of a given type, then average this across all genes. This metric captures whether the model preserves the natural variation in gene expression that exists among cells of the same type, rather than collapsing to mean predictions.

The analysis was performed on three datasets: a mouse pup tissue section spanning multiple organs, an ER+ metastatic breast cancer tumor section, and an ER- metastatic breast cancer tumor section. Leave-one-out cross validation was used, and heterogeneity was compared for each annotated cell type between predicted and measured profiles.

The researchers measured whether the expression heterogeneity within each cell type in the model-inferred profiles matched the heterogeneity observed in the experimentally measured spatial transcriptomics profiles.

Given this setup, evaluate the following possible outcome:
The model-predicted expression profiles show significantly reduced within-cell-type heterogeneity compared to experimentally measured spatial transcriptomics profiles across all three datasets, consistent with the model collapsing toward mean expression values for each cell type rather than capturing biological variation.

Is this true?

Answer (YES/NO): NO